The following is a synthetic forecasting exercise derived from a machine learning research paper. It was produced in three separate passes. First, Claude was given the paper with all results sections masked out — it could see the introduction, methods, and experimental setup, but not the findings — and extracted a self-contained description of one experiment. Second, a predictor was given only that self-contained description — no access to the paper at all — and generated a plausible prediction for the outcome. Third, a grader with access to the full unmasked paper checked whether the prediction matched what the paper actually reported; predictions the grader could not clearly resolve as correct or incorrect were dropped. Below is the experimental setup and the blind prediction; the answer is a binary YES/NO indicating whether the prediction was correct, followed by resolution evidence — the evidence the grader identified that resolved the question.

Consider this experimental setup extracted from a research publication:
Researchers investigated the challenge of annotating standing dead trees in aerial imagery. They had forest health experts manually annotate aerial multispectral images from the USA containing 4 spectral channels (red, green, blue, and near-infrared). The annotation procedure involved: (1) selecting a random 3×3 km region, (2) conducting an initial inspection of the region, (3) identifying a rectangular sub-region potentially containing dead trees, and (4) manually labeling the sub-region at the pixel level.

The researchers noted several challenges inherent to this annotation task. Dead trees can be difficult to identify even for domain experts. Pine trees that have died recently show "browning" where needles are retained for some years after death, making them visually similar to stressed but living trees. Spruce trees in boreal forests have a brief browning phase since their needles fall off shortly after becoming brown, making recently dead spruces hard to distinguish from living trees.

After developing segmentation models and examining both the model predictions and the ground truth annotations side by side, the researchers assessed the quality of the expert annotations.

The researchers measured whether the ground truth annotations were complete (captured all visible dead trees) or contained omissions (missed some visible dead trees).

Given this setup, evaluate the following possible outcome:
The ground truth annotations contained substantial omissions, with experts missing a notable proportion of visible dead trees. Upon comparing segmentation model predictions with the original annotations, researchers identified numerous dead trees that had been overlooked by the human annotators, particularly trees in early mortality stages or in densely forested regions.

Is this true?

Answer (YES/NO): NO